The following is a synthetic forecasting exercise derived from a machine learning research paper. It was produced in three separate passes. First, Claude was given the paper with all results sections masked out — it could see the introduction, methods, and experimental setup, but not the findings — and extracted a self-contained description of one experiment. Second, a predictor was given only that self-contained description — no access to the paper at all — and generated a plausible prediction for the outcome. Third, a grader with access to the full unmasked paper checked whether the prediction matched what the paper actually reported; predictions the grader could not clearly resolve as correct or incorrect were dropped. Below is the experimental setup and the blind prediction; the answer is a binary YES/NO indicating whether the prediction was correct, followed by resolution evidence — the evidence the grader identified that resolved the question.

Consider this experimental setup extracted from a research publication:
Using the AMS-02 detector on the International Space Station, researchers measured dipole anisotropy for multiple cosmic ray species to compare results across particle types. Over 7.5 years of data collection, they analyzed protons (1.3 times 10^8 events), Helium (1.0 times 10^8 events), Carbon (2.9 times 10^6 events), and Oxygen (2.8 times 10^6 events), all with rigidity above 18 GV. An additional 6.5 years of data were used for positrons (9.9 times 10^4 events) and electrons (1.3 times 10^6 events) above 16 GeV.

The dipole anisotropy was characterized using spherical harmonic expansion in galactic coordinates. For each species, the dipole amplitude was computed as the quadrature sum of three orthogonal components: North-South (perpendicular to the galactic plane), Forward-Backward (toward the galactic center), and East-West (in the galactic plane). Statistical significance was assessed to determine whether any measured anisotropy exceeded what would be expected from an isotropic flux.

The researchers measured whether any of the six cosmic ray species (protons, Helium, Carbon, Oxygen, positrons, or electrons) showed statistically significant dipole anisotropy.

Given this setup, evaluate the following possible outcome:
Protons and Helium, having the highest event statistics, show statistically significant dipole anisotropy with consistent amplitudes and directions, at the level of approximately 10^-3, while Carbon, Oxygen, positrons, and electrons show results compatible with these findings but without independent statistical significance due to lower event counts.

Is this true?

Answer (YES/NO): NO